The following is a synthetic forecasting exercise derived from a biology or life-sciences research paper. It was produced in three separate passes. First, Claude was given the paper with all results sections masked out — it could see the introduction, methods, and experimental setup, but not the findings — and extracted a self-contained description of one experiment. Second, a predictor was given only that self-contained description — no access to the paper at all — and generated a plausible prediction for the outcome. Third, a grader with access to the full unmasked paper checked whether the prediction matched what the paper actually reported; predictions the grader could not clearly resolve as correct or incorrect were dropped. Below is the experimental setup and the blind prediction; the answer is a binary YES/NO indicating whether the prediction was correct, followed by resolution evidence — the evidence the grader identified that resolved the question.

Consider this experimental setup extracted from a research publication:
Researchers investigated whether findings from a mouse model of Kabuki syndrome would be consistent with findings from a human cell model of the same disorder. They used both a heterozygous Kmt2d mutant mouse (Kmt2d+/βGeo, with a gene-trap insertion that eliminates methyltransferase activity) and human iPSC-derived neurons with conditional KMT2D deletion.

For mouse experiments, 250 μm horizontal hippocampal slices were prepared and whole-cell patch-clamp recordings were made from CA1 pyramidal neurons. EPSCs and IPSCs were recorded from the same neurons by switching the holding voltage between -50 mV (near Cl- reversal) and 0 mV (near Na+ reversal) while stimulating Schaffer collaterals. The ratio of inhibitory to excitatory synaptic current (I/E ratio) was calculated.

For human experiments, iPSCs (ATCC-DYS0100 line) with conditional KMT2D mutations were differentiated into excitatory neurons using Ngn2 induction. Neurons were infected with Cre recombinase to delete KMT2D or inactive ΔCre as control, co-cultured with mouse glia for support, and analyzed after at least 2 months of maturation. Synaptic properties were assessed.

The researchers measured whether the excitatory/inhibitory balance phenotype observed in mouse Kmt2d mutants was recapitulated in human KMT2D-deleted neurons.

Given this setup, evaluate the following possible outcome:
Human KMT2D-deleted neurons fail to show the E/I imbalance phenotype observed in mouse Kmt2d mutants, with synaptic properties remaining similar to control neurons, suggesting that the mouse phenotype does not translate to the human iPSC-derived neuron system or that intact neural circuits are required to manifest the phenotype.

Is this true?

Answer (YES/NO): NO